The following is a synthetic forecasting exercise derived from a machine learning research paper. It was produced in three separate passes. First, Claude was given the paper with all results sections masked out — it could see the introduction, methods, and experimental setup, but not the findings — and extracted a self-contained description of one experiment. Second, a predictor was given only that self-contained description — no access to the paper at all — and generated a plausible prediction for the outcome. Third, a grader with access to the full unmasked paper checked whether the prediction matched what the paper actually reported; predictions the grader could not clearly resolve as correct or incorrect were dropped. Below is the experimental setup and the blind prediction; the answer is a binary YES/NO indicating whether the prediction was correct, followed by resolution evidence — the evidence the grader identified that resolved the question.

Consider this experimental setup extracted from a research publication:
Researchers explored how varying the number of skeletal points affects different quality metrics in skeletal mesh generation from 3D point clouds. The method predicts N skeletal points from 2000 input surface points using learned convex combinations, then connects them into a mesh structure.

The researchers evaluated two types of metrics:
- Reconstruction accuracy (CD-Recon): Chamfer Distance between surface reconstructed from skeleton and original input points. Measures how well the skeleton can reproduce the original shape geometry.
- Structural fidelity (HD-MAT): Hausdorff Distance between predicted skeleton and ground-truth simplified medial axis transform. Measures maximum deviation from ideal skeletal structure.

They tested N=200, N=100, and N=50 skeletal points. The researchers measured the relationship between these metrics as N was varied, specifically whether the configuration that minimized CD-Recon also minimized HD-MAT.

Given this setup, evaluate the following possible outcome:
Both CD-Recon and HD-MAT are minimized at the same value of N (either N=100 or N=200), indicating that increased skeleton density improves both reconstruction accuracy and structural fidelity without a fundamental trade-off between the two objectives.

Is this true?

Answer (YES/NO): NO